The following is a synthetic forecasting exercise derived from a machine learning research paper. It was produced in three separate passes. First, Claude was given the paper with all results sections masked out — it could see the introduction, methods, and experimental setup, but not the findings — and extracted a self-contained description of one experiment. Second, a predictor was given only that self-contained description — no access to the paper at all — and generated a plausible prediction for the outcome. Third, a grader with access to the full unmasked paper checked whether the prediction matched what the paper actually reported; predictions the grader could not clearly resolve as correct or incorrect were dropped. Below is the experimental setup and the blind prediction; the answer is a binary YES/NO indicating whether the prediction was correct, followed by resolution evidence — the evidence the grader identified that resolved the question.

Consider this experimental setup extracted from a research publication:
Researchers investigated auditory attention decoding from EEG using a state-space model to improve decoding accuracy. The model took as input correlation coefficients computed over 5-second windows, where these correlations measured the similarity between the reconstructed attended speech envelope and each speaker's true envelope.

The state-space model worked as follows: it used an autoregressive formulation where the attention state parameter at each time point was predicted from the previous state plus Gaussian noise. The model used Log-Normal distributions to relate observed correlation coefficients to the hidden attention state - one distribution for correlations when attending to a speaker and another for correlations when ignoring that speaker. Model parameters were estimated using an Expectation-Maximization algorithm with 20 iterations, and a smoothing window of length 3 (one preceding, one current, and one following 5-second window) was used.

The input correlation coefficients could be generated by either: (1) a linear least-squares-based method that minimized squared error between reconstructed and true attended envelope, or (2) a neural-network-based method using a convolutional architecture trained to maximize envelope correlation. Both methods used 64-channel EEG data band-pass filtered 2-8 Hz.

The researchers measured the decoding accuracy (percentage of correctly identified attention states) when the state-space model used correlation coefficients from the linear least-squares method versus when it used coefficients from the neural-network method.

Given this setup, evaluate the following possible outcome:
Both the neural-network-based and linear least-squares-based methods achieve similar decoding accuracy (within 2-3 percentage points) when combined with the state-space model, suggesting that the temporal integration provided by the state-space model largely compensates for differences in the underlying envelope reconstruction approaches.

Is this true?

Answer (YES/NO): NO